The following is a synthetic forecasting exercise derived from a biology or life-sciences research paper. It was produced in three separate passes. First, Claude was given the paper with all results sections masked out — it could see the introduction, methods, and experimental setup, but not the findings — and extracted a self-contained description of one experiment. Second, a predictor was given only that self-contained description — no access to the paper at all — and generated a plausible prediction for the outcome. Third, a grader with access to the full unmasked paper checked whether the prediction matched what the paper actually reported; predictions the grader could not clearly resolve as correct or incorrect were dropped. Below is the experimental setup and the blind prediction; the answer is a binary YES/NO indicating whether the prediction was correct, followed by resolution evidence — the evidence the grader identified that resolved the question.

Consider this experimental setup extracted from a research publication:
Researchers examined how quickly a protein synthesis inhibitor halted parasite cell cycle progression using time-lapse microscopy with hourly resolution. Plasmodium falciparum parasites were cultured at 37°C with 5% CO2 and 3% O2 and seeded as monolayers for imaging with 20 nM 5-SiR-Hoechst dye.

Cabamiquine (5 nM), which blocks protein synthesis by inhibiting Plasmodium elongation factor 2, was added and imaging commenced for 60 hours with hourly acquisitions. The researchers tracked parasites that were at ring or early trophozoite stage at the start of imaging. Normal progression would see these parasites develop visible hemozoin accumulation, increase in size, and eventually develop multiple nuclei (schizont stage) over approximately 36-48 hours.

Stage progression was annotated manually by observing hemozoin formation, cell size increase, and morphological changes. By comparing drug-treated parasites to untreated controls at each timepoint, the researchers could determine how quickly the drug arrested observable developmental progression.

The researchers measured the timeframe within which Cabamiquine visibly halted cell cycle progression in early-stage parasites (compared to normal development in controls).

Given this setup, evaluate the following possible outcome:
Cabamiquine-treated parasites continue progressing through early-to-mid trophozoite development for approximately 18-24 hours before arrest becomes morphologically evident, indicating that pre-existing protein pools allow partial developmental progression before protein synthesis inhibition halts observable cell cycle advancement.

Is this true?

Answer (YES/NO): NO